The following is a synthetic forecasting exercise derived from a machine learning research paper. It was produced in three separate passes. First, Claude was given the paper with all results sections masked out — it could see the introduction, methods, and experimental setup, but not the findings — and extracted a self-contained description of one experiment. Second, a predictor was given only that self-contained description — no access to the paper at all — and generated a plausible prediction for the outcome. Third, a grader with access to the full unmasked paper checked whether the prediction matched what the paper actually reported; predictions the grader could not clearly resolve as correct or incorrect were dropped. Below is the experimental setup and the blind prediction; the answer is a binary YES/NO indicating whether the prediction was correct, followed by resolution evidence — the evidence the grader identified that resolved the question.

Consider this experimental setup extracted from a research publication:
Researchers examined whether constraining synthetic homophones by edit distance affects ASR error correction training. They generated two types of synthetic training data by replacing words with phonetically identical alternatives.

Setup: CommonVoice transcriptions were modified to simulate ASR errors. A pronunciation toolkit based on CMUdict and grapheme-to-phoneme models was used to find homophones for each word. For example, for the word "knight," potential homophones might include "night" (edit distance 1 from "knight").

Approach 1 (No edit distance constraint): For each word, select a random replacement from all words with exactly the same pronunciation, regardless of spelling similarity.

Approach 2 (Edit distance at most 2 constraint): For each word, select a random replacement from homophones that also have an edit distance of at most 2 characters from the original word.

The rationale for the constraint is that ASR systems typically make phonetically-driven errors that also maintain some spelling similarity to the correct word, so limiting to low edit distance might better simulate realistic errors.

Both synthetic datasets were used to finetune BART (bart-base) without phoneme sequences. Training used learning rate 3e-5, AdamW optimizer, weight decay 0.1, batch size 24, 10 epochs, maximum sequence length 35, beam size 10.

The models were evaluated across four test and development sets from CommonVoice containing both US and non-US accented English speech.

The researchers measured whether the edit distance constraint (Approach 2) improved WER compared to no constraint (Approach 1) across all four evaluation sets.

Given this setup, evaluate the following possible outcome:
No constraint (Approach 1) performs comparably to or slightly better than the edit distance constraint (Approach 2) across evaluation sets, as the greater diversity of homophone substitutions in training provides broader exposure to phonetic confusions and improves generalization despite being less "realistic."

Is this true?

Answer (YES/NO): YES